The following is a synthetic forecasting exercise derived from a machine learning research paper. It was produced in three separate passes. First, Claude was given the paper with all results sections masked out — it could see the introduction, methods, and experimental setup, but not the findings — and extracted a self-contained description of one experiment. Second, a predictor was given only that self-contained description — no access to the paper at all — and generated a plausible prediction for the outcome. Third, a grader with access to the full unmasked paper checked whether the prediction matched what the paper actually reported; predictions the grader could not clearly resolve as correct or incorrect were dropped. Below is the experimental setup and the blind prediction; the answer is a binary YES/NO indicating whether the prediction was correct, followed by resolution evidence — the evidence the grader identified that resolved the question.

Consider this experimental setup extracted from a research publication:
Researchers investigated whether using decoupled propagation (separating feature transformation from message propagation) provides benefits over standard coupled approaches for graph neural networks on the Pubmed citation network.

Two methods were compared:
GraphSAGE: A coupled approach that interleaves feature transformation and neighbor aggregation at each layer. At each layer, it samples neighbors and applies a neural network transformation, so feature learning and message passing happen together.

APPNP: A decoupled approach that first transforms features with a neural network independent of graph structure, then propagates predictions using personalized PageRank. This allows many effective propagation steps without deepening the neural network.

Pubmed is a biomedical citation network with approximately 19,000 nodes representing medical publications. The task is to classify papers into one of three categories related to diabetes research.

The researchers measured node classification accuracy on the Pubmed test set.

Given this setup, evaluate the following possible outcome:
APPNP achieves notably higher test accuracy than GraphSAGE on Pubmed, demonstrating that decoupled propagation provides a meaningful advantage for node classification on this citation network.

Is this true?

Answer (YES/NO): YES